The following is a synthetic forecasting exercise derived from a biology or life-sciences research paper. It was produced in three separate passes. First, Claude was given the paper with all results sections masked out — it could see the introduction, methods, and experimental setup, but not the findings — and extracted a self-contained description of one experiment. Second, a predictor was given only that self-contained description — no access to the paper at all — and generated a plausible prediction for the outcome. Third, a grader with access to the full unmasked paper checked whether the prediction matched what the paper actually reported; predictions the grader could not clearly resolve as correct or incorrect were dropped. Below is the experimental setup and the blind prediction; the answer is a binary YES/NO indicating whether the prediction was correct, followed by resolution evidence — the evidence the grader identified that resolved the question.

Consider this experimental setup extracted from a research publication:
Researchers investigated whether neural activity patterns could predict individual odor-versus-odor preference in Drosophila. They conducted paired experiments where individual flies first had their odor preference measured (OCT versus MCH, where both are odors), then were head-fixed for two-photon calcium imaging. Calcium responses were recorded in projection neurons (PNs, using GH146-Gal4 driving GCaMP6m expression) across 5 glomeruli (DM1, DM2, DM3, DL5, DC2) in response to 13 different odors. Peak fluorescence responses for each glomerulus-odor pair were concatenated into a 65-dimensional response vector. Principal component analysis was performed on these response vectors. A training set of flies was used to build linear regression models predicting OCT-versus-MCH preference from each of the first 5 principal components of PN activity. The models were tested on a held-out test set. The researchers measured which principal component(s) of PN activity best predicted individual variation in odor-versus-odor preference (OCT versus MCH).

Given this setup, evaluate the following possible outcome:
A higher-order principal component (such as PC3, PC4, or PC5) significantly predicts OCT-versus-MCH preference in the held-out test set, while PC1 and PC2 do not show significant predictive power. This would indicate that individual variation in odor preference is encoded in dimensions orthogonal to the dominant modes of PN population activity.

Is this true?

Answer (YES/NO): NO